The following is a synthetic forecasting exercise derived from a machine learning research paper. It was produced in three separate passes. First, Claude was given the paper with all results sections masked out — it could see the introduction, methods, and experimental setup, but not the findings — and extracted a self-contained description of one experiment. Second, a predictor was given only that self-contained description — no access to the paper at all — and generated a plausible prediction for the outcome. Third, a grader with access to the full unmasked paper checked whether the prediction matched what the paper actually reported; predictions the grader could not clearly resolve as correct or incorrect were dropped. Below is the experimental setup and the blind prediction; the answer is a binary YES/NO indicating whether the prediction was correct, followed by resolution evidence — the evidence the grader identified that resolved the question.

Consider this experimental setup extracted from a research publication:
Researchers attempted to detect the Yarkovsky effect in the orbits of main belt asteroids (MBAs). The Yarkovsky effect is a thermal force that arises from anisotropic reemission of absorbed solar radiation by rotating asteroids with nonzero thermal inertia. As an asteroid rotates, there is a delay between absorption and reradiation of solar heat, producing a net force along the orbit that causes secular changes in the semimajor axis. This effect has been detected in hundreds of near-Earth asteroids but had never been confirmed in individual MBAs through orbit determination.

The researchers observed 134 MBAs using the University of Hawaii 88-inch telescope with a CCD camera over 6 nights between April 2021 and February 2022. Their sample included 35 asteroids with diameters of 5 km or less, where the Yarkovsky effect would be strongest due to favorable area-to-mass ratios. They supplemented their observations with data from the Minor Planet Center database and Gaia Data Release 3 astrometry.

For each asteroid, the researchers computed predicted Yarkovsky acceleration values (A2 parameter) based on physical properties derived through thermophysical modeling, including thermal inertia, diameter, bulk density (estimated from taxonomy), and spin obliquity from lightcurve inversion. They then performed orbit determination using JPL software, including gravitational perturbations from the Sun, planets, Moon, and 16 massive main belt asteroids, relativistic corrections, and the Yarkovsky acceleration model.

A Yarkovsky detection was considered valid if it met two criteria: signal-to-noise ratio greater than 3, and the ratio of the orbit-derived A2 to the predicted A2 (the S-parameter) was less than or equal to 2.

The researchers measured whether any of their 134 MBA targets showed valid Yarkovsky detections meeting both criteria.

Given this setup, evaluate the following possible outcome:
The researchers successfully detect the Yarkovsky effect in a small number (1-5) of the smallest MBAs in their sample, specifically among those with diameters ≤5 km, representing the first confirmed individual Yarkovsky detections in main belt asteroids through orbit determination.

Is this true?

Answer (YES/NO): NO